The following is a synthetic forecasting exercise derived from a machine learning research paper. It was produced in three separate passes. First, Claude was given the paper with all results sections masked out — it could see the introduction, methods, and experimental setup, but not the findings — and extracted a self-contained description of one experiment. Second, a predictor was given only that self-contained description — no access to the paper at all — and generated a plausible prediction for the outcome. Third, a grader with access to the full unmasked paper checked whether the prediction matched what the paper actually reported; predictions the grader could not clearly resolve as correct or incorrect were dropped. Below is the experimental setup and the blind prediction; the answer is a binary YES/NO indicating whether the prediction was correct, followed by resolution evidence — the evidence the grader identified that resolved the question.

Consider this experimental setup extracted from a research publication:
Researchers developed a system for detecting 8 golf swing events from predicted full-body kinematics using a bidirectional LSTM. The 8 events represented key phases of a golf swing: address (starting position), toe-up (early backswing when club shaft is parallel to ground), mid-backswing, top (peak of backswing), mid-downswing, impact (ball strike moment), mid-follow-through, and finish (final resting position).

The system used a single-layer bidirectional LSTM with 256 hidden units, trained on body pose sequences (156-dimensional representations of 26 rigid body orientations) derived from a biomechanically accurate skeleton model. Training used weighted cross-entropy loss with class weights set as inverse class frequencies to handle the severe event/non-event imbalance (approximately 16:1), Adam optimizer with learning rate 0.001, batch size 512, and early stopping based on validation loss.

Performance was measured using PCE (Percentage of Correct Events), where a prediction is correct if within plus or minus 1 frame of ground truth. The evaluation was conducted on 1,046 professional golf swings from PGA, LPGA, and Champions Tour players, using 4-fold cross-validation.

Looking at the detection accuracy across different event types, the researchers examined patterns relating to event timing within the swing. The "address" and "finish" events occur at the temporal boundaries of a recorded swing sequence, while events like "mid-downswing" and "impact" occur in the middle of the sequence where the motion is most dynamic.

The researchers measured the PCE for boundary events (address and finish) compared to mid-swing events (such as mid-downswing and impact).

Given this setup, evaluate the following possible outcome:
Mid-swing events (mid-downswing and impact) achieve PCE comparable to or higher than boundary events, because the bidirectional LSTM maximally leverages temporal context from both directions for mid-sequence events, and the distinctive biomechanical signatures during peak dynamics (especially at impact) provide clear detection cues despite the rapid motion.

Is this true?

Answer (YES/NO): YES